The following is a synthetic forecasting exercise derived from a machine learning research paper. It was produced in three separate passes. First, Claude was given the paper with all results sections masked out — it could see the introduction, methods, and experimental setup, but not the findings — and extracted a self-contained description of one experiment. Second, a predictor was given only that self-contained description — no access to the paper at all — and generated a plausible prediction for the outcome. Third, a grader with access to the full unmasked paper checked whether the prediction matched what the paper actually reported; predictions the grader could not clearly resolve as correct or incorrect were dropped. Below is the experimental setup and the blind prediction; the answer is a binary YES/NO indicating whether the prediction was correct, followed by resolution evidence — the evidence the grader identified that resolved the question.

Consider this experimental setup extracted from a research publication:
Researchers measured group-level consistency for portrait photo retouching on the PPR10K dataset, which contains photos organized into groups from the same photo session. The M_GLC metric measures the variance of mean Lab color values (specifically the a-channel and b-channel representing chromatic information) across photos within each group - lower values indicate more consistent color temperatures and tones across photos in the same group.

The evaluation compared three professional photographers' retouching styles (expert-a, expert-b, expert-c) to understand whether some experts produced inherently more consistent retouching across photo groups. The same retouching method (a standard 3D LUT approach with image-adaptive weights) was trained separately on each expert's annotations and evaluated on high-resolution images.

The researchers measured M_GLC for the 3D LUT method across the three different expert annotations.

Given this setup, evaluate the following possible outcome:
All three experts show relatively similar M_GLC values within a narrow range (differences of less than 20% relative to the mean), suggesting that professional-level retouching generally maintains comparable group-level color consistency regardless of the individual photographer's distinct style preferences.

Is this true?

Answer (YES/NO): NO